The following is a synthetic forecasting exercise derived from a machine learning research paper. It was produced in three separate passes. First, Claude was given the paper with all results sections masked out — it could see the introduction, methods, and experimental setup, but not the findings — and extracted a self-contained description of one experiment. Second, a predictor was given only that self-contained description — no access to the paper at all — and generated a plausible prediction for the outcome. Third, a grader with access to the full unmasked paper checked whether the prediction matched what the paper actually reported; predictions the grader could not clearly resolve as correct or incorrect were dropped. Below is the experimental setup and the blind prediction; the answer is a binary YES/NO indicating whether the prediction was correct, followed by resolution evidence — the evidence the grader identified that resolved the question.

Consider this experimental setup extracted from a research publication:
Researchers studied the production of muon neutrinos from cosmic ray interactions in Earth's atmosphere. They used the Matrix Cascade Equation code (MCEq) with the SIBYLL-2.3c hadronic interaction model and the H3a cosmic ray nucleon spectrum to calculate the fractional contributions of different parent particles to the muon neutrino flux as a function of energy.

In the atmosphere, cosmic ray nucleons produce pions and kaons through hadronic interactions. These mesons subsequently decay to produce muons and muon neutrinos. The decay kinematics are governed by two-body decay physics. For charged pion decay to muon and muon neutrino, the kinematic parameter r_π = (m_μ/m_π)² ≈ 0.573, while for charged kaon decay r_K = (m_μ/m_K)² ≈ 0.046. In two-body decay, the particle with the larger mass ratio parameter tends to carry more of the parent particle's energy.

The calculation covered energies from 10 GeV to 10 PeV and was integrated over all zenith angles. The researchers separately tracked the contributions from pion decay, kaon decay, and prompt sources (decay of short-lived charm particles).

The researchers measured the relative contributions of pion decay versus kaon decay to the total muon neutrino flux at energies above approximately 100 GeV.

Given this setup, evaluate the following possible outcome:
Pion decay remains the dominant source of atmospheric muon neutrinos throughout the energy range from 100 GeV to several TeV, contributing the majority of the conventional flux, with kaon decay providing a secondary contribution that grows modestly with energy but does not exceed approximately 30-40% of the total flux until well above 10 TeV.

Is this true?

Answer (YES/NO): NO